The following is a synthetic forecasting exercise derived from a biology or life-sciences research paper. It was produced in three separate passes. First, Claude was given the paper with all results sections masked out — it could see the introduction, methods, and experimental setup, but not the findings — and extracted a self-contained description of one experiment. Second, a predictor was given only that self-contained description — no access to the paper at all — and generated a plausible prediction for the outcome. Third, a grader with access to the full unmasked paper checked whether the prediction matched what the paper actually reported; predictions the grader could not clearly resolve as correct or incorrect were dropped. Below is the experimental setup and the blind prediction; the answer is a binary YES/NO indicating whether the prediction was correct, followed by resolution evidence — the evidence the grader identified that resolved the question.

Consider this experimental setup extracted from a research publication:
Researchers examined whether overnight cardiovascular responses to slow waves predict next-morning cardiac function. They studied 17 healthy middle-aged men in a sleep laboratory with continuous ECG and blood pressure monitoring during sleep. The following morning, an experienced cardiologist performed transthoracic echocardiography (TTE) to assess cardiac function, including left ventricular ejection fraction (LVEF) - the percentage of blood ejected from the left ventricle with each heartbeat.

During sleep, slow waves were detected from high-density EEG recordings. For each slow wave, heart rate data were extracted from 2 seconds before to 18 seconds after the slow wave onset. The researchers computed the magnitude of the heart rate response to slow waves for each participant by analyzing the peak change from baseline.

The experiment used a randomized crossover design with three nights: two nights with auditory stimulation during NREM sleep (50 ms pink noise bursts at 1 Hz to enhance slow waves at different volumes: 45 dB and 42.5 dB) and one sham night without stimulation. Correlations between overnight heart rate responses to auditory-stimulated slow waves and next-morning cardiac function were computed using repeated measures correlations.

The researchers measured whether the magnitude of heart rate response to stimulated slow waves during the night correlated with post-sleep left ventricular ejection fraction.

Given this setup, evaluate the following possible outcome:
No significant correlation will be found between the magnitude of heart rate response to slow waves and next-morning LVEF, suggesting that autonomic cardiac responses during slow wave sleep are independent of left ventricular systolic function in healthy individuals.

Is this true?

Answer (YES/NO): NO